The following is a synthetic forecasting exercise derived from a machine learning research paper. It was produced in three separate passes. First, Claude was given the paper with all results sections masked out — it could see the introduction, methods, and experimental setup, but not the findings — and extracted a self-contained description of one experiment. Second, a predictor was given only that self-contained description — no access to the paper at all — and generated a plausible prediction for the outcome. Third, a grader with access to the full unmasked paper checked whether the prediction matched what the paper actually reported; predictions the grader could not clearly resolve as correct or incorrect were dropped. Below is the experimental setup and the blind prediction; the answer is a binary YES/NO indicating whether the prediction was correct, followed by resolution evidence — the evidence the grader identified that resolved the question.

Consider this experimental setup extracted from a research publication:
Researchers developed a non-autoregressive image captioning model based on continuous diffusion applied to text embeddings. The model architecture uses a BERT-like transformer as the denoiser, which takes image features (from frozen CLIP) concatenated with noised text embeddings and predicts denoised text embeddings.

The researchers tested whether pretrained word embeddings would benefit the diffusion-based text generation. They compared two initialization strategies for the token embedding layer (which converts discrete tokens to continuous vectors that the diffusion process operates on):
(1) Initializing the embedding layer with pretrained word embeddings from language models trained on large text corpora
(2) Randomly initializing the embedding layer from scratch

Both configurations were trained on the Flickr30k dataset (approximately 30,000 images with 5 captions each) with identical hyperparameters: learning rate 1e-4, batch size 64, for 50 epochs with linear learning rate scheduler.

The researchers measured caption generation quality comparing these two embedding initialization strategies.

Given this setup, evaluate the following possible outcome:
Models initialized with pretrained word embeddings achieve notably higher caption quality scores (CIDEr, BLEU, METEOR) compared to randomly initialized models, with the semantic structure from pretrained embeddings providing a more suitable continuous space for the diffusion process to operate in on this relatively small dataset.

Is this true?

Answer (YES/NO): NO